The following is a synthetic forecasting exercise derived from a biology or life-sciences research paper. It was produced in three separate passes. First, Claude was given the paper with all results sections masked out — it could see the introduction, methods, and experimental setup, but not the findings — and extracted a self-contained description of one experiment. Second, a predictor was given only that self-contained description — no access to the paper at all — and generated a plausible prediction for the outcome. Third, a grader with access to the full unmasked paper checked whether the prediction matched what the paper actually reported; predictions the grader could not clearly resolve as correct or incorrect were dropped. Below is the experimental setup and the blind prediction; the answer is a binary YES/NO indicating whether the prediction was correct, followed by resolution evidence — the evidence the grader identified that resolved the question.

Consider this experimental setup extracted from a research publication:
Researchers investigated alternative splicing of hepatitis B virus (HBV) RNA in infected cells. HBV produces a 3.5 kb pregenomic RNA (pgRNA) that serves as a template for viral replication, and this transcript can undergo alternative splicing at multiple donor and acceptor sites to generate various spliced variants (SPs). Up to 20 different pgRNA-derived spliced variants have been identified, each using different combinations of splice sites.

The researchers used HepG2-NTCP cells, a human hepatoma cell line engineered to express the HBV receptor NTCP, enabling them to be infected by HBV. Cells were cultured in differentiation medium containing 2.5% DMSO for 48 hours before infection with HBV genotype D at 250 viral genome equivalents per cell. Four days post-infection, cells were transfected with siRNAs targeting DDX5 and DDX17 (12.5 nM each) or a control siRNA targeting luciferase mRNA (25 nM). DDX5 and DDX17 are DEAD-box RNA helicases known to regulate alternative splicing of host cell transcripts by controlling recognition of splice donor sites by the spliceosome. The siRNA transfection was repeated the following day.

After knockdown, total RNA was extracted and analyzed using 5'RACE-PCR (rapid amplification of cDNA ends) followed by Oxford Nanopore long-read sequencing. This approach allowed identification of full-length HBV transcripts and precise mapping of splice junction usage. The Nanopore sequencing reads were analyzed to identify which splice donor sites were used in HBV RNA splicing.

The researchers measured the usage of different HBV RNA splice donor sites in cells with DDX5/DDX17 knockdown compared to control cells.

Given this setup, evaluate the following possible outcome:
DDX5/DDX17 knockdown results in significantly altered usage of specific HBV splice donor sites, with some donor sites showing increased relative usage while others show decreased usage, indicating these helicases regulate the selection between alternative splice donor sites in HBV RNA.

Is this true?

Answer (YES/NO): NO